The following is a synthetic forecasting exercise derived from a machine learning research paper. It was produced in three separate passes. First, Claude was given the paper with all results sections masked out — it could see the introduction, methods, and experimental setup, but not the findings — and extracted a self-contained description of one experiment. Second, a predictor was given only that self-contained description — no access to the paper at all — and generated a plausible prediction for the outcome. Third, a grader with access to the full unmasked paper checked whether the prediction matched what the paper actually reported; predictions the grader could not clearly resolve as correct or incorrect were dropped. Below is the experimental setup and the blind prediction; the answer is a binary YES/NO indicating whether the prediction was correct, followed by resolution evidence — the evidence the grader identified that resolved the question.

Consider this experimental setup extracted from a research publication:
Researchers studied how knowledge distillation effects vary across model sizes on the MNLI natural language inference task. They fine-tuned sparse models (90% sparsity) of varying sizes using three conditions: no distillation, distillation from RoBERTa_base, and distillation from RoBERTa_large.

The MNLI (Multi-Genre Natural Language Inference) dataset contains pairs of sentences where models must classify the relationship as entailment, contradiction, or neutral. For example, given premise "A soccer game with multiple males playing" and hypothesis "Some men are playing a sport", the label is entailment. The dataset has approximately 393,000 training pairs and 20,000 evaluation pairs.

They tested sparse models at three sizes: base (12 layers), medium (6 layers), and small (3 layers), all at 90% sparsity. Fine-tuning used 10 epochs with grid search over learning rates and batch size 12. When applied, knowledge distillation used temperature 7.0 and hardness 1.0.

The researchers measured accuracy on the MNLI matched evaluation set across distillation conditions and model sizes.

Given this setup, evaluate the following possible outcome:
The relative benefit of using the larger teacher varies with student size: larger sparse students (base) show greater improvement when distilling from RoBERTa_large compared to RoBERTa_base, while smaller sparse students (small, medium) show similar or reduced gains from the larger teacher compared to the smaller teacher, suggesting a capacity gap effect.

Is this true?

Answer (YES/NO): NO